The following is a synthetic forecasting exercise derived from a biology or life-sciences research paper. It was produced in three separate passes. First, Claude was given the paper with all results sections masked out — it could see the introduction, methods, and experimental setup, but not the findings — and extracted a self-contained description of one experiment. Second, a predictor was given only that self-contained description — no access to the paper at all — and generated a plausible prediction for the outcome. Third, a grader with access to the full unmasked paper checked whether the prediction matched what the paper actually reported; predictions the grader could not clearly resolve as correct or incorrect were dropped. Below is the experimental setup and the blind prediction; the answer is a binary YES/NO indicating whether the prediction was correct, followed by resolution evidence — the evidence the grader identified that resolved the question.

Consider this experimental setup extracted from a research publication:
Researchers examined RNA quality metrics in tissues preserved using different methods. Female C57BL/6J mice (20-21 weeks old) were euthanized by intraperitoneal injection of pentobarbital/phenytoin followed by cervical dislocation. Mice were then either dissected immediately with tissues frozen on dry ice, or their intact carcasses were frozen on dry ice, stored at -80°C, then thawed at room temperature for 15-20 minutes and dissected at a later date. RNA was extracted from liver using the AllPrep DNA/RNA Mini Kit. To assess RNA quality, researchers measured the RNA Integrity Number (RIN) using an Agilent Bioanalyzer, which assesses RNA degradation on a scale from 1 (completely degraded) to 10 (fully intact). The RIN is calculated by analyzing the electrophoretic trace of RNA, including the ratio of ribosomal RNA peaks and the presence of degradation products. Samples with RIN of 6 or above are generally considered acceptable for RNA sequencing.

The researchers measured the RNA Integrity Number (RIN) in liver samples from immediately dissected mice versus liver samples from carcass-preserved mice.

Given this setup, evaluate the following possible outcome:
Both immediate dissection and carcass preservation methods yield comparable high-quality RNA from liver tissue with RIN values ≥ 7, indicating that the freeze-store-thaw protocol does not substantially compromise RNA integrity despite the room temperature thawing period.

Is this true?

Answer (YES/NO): YES